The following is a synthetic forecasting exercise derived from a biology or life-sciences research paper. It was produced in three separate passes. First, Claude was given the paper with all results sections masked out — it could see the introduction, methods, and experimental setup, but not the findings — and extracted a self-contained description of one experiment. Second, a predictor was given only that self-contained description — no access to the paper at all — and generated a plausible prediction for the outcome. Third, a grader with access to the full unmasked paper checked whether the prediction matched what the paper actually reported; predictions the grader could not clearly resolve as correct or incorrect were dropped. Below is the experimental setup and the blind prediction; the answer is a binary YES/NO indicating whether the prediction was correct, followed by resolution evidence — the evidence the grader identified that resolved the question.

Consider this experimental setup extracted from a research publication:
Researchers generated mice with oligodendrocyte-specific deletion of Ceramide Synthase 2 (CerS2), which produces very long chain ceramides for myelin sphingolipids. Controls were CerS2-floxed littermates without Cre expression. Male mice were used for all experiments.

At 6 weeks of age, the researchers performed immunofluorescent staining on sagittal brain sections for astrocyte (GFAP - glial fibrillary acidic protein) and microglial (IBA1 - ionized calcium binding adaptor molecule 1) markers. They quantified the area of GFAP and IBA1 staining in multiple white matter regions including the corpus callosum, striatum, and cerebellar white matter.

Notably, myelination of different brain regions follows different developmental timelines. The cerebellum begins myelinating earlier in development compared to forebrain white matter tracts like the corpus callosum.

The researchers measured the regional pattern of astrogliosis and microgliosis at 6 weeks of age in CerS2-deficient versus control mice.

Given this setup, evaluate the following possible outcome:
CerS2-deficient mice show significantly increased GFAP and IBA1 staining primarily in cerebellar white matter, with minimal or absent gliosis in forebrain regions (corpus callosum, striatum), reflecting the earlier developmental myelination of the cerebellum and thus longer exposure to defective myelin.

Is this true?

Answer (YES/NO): YES